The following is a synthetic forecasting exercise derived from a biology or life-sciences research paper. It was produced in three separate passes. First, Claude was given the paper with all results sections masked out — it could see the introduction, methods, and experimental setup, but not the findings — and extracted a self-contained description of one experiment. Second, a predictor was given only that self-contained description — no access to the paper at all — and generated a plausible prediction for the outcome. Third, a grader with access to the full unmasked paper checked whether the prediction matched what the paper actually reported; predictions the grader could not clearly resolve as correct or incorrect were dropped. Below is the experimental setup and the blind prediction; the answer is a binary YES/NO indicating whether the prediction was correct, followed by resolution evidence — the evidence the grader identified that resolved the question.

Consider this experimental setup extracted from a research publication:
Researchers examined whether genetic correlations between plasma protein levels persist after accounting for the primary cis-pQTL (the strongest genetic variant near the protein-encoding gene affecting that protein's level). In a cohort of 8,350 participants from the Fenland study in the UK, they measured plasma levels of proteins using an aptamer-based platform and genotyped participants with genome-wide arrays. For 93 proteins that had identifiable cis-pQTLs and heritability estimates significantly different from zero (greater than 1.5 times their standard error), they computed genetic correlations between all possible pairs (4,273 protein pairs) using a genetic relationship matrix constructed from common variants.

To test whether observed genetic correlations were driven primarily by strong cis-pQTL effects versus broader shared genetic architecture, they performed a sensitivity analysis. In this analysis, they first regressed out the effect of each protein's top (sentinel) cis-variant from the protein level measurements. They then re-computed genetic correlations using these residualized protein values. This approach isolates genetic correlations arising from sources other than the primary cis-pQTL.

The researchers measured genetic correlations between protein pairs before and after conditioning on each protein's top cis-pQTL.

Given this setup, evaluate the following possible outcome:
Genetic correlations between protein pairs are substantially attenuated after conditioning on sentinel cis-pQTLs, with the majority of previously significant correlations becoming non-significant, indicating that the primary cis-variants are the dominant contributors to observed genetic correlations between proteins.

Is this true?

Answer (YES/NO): NO